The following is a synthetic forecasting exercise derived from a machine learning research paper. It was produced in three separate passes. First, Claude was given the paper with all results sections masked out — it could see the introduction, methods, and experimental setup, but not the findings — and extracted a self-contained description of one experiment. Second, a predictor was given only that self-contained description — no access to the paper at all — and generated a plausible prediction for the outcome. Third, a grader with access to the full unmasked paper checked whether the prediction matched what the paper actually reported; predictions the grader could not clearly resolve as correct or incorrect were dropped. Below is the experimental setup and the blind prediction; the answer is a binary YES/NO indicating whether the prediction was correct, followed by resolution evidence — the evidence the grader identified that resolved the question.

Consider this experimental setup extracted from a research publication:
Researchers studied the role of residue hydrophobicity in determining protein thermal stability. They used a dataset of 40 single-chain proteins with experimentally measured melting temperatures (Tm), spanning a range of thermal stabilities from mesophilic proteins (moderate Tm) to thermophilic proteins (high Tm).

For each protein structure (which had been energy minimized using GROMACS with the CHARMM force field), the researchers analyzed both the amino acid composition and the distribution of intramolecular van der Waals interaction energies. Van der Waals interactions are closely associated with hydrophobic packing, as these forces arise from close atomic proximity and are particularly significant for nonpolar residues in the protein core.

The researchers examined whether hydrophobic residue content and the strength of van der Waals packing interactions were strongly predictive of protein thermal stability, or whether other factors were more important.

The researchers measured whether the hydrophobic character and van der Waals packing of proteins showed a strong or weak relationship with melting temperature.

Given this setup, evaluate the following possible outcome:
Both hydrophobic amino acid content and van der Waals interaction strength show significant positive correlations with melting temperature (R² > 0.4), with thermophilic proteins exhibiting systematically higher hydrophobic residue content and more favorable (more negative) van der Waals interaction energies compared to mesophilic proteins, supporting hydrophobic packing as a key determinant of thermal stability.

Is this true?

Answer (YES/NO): NO